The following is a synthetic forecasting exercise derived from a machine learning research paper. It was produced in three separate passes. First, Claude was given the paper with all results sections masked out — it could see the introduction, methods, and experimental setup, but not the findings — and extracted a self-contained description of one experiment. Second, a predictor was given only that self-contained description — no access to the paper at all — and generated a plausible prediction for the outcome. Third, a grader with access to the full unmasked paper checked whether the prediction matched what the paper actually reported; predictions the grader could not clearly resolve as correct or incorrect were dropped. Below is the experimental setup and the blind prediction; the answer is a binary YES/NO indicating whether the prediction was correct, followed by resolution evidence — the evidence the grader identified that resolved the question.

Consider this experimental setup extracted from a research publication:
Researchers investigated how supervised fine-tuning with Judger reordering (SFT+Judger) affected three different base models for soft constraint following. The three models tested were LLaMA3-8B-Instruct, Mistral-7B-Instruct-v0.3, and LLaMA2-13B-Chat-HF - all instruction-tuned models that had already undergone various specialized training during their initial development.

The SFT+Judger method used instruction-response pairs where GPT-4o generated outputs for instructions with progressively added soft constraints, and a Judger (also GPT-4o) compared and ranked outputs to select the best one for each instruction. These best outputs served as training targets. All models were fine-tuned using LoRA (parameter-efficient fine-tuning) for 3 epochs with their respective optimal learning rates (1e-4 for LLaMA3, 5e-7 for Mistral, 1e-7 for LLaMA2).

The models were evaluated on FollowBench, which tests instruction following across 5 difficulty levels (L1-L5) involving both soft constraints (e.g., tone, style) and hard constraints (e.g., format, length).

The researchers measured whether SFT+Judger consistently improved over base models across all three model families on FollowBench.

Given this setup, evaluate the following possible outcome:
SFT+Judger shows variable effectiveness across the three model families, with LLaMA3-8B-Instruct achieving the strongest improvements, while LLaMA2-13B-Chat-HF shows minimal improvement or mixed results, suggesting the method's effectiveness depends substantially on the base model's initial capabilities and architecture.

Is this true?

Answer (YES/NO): NO